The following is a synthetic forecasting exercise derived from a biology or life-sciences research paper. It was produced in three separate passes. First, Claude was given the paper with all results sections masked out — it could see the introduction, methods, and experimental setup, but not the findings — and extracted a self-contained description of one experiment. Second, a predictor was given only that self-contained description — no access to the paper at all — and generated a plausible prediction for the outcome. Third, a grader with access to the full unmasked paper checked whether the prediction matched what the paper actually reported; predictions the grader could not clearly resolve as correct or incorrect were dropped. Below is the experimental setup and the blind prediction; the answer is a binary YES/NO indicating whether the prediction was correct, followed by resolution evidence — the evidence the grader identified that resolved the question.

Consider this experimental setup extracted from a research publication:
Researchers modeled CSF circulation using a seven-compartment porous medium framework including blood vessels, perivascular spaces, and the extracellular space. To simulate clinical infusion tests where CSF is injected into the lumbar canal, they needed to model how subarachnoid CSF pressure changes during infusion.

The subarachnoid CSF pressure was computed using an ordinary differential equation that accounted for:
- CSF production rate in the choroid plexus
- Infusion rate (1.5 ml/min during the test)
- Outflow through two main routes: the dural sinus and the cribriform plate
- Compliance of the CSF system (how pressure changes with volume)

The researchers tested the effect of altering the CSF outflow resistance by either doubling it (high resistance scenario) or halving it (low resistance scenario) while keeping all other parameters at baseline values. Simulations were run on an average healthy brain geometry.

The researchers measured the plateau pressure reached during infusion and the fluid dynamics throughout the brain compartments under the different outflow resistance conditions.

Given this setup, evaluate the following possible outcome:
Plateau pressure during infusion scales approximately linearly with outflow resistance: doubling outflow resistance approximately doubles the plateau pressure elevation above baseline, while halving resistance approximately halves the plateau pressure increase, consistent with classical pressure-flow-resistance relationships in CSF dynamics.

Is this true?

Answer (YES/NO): NO